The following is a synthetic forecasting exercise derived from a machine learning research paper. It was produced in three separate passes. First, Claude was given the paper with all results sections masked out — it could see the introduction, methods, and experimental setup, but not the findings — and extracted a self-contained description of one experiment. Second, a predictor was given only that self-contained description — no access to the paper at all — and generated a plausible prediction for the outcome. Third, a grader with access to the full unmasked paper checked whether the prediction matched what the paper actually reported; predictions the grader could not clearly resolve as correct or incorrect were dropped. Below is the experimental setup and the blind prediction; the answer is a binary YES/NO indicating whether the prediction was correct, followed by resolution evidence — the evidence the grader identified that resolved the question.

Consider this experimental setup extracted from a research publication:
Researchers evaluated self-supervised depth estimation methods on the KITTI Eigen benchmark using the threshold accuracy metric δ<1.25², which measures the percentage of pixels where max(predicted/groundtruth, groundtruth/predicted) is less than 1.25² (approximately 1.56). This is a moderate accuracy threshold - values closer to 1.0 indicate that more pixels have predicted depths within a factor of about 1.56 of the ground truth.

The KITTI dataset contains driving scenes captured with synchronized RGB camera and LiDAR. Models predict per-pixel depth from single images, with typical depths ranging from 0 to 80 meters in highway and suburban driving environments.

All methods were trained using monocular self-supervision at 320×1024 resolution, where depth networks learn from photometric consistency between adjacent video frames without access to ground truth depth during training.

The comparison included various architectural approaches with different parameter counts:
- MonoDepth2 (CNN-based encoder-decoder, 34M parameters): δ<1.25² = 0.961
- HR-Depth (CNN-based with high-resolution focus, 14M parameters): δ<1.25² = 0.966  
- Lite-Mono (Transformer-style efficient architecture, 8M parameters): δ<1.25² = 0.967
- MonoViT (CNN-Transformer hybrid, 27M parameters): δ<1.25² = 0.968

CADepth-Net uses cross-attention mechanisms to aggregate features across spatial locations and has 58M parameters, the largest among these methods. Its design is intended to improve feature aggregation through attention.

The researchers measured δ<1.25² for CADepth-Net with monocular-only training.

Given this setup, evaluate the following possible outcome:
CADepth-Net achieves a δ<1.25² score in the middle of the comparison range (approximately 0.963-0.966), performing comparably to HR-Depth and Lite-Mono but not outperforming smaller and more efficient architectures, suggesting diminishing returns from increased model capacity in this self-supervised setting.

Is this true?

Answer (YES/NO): YES